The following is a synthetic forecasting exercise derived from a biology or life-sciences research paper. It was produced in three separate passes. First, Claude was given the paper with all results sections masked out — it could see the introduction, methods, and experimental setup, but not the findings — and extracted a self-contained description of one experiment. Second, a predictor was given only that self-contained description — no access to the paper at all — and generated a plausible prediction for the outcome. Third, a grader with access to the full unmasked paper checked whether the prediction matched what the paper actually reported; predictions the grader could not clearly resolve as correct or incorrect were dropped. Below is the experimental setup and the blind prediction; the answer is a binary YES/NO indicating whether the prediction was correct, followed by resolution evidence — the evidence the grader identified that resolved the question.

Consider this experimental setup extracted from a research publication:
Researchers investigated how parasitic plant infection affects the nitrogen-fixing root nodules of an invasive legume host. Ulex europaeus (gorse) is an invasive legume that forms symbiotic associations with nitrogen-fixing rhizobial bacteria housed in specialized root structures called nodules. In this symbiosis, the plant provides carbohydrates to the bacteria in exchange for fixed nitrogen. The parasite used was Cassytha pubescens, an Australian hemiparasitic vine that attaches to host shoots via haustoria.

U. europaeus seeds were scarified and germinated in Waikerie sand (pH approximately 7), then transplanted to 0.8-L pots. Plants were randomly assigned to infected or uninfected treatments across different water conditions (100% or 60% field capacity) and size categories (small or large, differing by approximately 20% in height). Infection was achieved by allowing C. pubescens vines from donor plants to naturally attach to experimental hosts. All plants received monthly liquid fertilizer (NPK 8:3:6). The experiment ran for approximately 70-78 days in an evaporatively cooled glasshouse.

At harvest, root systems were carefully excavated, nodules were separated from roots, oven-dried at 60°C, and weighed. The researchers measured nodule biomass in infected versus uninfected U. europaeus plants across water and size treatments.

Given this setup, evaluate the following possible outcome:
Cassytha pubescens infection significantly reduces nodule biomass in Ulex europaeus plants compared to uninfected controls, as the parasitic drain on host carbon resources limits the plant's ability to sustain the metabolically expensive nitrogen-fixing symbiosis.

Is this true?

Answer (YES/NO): YES